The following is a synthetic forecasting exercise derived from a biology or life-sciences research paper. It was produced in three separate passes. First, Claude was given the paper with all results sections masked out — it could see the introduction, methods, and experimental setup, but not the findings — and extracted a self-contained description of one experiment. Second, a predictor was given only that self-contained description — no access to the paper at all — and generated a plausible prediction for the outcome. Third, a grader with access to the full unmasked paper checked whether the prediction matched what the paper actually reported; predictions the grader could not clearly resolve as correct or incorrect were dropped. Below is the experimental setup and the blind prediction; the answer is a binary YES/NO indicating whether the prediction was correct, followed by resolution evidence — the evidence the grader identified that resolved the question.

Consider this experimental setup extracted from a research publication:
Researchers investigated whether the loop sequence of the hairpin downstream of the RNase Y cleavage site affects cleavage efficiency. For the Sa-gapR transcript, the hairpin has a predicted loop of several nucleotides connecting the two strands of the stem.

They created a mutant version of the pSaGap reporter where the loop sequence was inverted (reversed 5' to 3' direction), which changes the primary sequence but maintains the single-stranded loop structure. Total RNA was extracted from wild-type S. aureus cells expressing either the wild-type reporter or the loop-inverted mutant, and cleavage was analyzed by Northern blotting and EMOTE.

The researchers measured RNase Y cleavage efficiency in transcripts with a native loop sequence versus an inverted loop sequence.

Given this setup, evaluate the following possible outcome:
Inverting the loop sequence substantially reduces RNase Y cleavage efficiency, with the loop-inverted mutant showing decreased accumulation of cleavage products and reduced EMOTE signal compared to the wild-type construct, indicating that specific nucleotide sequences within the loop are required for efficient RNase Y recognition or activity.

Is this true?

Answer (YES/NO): NO